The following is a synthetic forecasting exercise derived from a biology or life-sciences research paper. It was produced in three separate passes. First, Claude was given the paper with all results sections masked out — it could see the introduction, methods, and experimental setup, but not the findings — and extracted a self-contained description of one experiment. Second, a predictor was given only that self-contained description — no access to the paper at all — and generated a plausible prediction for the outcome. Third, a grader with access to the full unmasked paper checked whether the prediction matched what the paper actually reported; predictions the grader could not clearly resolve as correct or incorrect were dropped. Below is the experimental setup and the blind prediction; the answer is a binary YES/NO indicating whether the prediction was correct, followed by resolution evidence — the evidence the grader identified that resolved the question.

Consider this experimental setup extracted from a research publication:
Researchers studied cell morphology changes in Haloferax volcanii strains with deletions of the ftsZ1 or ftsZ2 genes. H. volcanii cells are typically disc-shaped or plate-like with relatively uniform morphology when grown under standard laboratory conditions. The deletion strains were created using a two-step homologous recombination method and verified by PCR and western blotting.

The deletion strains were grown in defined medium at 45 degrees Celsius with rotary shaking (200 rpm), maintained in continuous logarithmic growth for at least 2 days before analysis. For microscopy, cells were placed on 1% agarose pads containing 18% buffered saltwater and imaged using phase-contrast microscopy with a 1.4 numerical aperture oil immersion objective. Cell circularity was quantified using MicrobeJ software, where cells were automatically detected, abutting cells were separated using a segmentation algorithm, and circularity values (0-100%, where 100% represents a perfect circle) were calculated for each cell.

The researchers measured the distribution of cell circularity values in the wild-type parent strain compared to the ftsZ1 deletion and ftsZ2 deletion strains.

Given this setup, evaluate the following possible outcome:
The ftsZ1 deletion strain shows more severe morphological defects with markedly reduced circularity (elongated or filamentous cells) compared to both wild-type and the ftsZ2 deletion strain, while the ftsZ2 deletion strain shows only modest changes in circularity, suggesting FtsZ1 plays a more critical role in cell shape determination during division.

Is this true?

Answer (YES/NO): NO